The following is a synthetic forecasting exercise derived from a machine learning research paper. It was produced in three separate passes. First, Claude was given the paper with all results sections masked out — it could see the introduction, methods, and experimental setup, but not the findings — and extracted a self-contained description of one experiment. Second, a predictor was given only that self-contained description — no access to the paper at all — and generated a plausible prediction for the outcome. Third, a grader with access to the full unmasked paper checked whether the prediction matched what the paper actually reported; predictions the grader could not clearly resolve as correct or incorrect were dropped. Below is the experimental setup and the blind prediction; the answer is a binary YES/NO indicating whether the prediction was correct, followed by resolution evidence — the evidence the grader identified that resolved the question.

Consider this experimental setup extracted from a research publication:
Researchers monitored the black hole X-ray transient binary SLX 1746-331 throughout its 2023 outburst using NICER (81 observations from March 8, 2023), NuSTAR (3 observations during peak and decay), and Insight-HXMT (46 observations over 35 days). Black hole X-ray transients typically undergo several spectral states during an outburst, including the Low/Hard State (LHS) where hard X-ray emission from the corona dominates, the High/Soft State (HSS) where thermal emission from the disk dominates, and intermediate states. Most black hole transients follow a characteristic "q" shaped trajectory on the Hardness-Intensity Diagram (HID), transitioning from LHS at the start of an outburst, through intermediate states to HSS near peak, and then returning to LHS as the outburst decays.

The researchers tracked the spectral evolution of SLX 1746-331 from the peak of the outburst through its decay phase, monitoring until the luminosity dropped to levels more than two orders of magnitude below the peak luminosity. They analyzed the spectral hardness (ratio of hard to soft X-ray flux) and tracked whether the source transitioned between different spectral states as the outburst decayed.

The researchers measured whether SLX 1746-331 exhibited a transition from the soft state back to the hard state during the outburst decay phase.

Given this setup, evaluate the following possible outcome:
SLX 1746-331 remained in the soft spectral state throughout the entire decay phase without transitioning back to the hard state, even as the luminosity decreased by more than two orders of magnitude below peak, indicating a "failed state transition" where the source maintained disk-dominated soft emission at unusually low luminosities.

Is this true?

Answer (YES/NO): YES